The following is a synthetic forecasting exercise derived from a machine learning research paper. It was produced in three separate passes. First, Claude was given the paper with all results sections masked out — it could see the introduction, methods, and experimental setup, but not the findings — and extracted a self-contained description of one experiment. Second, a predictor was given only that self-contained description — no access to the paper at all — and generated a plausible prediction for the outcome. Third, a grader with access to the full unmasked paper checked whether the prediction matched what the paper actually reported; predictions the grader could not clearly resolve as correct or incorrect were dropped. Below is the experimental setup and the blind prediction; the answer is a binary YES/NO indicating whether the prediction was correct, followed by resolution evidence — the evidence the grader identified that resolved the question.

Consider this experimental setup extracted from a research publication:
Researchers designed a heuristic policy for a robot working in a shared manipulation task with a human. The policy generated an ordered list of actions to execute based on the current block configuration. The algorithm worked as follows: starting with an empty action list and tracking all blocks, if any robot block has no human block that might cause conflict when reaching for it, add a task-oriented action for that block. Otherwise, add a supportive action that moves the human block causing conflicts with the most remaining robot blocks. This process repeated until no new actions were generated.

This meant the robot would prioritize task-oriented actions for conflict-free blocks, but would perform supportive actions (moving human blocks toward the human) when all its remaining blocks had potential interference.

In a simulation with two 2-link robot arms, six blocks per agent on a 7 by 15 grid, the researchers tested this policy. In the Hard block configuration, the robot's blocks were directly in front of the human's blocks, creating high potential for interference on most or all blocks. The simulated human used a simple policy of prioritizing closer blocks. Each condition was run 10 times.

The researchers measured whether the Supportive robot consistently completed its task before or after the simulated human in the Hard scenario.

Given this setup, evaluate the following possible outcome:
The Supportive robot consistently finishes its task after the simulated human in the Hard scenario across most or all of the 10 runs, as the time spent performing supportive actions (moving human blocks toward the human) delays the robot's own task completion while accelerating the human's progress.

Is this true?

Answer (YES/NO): YES